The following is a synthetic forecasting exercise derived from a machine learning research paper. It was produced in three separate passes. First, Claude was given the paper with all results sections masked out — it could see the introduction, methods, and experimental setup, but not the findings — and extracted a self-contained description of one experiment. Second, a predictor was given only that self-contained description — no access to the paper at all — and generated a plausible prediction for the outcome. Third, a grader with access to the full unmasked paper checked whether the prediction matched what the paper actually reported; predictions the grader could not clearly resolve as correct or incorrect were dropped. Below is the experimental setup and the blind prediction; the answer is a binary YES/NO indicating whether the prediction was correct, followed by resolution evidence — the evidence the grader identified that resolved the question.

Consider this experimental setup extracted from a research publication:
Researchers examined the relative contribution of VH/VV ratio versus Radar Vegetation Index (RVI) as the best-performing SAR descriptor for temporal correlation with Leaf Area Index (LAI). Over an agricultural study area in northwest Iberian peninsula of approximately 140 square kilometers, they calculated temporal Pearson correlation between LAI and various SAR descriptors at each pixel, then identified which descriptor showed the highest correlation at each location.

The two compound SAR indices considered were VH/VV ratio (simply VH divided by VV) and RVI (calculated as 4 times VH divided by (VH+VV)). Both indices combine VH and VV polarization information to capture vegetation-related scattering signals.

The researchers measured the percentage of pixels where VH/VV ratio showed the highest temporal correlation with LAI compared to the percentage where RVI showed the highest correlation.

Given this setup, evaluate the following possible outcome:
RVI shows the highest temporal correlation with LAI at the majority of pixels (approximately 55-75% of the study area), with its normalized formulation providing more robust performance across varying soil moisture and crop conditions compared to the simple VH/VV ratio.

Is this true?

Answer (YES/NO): YES